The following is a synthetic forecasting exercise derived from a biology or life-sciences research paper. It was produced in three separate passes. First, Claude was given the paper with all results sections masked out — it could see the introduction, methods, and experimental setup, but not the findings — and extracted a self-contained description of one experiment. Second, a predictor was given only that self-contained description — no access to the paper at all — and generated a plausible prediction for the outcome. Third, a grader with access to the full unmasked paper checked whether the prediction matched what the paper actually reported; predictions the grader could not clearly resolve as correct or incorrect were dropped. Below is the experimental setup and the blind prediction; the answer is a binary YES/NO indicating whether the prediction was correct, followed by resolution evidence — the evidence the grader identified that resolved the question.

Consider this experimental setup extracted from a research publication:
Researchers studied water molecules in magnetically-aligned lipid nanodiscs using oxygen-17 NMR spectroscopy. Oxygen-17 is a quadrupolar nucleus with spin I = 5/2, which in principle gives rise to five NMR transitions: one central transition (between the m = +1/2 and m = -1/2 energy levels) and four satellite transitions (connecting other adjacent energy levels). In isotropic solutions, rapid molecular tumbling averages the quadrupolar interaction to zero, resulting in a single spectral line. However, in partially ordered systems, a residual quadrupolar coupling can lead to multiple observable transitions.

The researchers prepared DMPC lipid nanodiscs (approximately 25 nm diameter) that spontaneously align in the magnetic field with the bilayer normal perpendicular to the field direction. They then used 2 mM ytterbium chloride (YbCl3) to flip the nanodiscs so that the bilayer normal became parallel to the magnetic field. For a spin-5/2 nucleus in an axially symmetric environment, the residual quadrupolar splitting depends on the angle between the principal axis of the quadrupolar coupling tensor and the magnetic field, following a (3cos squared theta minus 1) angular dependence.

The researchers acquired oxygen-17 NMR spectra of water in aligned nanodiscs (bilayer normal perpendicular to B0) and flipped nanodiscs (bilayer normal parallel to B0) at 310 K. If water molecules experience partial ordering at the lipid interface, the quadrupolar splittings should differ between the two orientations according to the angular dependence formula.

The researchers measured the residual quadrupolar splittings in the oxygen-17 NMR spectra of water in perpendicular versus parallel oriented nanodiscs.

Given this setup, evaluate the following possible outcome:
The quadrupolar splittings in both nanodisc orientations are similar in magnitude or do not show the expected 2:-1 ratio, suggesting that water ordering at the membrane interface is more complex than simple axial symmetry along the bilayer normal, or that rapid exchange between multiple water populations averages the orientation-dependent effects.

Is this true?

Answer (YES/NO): YES